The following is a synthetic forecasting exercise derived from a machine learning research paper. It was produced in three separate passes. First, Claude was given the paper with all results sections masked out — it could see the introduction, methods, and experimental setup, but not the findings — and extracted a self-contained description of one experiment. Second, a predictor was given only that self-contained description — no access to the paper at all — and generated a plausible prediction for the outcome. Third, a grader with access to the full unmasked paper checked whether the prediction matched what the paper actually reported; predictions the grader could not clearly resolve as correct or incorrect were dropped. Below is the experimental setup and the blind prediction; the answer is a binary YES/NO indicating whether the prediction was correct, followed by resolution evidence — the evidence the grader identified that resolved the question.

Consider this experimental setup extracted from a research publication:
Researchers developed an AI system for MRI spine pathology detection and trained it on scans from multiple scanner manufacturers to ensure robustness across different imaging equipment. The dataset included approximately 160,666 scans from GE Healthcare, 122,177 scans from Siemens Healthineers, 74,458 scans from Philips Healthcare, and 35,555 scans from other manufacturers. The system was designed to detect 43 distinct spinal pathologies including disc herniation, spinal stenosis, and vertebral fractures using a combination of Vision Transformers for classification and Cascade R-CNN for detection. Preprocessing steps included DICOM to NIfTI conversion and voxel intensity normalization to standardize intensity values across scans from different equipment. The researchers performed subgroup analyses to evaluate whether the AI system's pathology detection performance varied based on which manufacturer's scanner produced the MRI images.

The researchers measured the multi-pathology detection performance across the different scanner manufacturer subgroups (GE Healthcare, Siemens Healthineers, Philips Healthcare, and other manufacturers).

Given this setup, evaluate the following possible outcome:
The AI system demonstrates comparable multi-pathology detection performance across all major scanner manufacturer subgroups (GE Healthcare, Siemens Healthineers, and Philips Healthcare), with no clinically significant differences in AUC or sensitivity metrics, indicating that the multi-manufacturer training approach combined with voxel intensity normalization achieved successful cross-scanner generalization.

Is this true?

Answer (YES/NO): YES